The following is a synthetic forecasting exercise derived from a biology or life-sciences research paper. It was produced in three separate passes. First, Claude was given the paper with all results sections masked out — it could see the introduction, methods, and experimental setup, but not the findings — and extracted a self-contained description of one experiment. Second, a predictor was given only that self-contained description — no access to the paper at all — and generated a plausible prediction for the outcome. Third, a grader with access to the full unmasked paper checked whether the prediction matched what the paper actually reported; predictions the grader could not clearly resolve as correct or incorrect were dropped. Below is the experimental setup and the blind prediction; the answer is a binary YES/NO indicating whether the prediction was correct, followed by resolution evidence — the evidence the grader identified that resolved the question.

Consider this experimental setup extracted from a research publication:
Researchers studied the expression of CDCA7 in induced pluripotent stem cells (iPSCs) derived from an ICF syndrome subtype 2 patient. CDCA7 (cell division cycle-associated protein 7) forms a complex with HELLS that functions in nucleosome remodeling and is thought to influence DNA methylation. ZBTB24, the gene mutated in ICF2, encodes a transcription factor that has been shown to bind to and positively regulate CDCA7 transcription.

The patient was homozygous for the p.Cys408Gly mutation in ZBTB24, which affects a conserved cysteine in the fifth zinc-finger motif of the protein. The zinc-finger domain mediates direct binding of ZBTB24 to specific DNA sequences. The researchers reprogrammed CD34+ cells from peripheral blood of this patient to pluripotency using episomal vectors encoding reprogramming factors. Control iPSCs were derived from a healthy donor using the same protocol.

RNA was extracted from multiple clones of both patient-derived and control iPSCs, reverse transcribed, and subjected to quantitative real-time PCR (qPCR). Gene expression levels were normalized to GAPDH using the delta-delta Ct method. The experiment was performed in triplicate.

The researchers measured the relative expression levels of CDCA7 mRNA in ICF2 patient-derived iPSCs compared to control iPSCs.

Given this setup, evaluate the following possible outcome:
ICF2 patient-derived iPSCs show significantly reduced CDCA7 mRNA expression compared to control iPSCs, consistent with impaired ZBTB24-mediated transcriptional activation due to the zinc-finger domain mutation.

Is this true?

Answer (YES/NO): YES